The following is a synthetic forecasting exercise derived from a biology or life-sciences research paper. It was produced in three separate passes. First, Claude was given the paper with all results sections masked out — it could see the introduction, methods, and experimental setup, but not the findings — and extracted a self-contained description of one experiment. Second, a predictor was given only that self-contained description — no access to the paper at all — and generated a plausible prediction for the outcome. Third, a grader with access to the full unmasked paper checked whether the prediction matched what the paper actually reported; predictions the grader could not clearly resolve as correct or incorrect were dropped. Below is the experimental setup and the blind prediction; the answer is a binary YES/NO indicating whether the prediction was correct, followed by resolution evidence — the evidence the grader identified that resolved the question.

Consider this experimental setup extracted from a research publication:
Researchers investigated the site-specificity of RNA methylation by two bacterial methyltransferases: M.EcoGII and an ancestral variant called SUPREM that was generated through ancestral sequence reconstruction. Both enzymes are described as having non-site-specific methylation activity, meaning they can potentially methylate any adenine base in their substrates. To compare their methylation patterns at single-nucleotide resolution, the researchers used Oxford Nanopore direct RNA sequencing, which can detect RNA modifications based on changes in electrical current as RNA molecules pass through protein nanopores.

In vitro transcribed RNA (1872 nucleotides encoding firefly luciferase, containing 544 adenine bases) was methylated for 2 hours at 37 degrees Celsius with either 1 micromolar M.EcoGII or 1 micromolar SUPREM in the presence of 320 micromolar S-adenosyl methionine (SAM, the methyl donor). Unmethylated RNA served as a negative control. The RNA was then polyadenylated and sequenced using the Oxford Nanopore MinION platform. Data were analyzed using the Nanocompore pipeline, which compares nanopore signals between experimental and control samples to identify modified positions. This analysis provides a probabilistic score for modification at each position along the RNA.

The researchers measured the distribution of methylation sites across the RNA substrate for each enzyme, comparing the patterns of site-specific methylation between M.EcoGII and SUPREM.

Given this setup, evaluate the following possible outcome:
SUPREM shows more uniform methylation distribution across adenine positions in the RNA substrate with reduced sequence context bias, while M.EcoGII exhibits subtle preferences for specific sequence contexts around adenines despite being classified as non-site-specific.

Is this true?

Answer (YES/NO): YES